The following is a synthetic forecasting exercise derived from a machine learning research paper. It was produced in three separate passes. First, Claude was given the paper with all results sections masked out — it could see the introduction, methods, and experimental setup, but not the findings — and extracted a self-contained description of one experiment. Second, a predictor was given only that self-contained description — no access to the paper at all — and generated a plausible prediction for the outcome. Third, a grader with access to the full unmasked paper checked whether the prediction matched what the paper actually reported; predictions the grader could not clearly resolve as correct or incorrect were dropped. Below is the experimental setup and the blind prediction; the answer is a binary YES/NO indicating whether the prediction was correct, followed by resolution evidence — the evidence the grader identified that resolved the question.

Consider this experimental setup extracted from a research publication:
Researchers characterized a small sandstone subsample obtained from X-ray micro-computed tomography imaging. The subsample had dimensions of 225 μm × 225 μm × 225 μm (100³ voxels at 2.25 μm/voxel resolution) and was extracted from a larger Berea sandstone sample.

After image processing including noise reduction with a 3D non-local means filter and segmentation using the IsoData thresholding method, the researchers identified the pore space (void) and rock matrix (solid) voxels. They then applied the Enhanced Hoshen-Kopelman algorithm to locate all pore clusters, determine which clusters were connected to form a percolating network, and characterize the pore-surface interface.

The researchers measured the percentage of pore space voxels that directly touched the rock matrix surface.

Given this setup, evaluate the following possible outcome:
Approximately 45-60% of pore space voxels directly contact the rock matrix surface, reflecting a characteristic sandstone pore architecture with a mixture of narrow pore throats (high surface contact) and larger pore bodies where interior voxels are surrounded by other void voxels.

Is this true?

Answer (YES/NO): NO